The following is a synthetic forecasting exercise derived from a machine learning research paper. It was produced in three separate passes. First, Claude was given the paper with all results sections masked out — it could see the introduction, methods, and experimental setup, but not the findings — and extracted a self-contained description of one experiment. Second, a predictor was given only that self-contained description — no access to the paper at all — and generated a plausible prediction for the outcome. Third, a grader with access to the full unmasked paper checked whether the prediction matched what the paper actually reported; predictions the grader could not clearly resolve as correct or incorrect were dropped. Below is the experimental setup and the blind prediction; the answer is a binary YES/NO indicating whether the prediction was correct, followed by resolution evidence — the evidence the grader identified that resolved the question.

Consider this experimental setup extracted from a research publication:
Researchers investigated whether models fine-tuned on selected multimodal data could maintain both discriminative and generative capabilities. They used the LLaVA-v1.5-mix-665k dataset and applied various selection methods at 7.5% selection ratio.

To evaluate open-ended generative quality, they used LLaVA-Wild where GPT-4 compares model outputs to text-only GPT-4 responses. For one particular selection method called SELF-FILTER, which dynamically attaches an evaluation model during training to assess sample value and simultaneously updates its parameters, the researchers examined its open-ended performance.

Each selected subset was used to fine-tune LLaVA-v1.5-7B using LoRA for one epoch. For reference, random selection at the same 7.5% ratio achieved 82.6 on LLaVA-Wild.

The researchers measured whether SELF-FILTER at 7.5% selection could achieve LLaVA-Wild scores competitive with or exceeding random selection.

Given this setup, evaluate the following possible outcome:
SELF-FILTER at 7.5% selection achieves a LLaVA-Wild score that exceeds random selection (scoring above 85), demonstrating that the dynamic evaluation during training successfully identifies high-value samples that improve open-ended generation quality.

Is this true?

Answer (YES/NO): NO